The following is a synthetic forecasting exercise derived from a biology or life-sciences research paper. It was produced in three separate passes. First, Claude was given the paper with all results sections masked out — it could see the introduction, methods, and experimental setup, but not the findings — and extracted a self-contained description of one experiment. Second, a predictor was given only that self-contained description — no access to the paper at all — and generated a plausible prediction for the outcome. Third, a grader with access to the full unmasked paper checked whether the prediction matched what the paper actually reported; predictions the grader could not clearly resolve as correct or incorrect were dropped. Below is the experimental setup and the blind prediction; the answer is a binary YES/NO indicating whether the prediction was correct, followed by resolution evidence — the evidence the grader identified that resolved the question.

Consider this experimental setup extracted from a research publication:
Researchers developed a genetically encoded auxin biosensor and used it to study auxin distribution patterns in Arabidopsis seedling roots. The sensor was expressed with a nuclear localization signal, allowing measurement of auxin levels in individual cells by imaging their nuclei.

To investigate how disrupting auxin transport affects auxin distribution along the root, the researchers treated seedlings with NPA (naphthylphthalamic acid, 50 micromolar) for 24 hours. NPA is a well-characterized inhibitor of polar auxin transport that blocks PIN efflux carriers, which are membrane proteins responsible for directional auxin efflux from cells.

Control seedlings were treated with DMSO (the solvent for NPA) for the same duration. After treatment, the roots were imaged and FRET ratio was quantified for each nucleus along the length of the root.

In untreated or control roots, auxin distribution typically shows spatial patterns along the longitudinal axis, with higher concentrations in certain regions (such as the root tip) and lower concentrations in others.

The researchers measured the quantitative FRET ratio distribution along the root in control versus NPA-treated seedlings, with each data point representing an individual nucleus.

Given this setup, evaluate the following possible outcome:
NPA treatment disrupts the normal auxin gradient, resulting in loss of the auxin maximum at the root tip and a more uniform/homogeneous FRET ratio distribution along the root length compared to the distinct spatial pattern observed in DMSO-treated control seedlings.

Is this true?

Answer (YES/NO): NO